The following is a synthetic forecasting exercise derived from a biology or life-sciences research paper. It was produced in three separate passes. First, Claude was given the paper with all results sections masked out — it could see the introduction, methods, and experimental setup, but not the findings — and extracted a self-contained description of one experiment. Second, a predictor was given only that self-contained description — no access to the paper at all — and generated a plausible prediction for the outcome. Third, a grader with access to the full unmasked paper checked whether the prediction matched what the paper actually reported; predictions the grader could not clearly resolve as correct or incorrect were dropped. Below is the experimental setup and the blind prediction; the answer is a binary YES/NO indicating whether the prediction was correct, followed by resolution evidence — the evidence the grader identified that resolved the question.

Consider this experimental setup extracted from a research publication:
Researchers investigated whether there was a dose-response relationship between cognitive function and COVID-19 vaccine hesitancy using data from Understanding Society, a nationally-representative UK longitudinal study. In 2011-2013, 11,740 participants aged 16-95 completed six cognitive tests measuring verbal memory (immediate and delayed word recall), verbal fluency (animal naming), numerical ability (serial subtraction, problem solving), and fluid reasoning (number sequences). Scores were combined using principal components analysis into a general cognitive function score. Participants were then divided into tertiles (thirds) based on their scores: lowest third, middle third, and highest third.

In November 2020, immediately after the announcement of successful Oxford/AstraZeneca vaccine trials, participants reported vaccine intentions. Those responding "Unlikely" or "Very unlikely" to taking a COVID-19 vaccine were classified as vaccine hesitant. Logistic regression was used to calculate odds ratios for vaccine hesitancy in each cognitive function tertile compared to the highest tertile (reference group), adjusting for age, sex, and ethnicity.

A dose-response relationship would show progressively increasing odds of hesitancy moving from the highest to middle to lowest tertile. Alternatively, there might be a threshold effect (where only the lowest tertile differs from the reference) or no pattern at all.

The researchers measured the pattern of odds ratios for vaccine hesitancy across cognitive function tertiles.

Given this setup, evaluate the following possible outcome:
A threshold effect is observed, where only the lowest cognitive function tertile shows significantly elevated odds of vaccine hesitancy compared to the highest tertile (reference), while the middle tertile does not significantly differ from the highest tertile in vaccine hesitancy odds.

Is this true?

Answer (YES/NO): NO